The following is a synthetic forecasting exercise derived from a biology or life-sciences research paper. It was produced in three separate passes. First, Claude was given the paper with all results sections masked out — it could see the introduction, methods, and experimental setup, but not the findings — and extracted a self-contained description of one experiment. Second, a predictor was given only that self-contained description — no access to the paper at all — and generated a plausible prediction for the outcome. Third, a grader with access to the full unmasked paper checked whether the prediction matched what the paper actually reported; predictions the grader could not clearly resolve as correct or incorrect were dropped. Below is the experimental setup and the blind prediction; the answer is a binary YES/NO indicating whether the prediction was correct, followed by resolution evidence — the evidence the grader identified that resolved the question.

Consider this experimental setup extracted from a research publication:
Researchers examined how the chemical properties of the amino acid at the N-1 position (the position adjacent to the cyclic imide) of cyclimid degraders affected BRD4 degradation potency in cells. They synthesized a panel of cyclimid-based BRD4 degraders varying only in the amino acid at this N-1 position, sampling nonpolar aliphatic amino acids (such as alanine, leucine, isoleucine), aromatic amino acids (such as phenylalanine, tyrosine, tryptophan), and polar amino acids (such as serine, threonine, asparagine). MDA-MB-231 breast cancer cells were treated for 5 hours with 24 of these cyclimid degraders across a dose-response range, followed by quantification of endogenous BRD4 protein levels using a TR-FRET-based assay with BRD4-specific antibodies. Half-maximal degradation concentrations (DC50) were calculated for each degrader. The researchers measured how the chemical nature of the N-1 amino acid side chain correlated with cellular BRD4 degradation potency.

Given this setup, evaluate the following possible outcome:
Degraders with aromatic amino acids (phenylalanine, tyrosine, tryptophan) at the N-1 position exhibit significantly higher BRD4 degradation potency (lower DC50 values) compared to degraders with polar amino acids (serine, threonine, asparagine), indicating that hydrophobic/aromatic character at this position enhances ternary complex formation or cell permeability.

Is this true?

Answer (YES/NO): YES